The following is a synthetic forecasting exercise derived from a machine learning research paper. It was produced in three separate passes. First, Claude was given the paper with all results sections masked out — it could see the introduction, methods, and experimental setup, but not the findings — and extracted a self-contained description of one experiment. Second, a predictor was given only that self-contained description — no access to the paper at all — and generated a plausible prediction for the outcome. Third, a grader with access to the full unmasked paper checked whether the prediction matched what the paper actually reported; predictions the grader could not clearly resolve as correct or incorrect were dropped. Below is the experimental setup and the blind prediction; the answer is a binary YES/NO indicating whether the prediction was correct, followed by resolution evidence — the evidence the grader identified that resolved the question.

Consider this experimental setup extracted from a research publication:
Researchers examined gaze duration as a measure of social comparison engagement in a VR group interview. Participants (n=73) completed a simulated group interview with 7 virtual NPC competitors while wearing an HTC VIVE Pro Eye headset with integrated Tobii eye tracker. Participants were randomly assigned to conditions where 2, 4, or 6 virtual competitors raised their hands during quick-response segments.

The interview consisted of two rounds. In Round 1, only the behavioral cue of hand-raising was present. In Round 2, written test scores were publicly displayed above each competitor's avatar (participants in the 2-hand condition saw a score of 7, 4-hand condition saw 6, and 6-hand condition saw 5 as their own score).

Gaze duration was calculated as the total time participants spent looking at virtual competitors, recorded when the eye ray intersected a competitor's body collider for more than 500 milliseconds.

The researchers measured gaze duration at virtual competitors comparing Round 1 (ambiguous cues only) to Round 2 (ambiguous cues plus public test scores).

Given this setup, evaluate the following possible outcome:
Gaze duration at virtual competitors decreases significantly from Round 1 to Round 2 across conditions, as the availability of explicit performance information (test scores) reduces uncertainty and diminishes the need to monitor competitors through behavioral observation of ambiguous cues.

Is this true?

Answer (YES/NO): NO